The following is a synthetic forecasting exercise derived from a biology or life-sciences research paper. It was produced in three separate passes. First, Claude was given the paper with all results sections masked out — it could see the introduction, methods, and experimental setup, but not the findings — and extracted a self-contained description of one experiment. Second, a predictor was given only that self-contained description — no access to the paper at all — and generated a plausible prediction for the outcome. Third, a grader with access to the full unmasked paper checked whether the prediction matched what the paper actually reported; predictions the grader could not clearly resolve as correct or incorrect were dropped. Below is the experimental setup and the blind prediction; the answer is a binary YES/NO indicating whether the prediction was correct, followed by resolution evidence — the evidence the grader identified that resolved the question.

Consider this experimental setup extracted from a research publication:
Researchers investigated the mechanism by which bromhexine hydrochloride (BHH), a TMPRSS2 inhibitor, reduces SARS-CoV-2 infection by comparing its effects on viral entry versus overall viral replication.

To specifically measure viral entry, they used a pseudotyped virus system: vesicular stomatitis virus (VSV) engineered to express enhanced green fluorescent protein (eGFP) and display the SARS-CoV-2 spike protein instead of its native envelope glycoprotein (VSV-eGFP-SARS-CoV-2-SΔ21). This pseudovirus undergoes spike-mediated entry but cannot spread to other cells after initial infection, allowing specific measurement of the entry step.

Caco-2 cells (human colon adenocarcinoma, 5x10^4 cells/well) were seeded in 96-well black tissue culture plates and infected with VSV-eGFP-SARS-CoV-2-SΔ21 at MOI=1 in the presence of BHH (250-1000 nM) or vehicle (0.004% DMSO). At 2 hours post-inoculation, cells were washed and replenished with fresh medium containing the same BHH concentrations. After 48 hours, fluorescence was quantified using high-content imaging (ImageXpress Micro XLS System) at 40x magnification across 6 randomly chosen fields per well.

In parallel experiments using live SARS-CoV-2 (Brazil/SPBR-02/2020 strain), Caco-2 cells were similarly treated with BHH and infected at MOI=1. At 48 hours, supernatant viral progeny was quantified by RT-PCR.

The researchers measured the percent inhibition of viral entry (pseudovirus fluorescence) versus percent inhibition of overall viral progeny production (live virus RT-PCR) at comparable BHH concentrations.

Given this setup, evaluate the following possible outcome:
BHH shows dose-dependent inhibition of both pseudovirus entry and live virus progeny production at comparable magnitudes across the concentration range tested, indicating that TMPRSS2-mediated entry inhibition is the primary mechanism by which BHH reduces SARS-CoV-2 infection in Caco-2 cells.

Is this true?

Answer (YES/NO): NO